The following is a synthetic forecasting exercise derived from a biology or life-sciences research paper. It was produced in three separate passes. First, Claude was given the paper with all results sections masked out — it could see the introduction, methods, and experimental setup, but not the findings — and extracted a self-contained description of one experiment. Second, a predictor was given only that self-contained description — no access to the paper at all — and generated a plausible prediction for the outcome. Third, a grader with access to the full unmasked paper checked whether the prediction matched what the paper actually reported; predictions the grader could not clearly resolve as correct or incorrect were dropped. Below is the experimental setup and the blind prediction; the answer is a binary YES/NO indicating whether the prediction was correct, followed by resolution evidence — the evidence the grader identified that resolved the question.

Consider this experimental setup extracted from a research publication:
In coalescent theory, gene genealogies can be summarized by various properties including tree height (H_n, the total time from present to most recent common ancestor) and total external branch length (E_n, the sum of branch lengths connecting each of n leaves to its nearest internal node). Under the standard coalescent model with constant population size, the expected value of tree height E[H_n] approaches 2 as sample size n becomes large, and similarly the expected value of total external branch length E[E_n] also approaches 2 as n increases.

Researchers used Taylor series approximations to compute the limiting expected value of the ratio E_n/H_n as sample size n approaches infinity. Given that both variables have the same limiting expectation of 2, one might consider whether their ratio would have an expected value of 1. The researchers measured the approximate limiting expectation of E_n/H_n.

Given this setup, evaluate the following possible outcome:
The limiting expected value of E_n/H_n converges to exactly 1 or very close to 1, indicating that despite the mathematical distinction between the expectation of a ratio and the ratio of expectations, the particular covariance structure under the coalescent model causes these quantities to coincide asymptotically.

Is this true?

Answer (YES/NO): NO